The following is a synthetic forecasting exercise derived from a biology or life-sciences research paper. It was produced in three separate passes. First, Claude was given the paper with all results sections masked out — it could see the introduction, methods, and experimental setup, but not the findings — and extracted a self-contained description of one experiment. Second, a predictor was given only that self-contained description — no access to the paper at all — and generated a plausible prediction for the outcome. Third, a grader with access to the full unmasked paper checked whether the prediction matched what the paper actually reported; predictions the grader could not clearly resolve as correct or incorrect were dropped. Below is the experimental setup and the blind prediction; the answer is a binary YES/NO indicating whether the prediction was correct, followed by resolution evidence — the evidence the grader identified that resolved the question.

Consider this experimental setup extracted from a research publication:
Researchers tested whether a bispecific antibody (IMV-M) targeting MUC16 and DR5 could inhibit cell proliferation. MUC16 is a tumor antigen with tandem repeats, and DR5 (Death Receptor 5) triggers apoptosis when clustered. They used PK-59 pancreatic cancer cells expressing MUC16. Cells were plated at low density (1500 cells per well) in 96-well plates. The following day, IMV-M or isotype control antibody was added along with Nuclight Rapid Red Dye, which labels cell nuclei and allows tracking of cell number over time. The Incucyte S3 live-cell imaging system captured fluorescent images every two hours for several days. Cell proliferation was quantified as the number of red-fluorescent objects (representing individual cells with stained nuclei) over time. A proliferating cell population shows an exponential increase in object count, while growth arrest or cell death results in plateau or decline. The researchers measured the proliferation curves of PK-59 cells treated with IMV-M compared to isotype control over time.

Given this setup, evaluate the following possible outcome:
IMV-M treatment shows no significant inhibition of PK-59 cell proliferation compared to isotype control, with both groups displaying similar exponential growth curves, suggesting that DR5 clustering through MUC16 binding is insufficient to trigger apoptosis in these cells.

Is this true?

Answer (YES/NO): NO